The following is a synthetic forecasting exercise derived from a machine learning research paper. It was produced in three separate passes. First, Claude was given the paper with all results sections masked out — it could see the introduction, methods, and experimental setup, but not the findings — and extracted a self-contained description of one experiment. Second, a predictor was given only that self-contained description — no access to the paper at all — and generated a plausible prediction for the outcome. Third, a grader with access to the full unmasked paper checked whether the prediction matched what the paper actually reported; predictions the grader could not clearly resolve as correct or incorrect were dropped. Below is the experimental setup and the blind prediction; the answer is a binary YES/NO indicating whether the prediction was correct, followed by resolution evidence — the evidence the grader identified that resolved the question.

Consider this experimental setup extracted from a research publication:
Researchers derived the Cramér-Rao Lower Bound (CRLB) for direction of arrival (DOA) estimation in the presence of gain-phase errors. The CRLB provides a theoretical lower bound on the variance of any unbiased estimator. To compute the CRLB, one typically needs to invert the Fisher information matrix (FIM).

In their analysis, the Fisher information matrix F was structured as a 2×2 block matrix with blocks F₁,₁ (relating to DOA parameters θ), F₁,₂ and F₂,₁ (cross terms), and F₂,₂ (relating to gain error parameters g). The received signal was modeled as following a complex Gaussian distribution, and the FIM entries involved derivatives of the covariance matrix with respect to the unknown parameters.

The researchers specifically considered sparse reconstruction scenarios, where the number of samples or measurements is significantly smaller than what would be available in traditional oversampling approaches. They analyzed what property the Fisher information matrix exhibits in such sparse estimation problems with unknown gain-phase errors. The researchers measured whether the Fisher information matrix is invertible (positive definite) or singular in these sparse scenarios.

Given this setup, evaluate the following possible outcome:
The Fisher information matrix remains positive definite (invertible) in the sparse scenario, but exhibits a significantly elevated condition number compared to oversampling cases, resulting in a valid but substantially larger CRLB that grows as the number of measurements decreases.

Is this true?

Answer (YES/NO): NO